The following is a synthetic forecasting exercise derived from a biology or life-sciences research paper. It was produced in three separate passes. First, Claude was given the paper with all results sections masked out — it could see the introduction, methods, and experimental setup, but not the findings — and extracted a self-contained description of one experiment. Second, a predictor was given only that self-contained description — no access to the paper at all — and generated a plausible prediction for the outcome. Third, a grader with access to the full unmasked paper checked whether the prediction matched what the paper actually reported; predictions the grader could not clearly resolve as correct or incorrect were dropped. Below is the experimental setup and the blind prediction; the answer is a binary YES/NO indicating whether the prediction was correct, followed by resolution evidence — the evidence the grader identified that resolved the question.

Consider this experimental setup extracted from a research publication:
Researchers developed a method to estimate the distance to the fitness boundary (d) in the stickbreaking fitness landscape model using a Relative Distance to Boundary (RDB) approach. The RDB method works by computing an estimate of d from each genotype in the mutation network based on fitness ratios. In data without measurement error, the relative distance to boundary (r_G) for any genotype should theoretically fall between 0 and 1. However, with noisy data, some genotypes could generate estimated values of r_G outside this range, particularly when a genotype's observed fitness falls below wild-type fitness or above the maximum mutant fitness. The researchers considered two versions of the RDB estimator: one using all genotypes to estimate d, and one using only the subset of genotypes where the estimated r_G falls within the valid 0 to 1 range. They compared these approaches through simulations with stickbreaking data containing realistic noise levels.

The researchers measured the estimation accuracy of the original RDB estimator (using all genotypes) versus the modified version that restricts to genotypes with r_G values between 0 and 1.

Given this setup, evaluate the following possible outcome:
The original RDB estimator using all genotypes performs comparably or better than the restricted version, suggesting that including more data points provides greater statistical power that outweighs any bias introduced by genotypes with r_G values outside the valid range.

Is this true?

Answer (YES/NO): NO